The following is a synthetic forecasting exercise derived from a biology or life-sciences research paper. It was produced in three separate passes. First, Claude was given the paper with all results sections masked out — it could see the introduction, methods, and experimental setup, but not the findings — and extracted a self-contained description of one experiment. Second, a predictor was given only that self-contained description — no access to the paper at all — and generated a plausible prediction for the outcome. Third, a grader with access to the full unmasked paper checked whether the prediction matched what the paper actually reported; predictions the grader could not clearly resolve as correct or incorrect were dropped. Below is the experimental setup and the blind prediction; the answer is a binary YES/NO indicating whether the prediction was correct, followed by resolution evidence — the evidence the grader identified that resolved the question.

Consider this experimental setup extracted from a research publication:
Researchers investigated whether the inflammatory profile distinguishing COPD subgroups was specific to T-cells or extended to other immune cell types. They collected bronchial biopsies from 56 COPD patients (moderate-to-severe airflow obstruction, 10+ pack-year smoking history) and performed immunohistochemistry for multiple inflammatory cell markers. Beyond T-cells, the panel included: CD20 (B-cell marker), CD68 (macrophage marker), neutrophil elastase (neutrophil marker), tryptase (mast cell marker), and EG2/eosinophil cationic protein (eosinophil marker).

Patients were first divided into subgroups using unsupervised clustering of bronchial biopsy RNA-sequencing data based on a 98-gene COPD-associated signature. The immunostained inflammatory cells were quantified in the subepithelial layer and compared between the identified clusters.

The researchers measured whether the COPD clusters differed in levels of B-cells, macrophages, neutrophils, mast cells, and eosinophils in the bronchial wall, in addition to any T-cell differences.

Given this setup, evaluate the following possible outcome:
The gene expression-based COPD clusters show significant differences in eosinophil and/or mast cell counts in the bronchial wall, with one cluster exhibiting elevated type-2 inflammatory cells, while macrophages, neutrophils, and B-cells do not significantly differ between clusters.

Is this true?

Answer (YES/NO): NO